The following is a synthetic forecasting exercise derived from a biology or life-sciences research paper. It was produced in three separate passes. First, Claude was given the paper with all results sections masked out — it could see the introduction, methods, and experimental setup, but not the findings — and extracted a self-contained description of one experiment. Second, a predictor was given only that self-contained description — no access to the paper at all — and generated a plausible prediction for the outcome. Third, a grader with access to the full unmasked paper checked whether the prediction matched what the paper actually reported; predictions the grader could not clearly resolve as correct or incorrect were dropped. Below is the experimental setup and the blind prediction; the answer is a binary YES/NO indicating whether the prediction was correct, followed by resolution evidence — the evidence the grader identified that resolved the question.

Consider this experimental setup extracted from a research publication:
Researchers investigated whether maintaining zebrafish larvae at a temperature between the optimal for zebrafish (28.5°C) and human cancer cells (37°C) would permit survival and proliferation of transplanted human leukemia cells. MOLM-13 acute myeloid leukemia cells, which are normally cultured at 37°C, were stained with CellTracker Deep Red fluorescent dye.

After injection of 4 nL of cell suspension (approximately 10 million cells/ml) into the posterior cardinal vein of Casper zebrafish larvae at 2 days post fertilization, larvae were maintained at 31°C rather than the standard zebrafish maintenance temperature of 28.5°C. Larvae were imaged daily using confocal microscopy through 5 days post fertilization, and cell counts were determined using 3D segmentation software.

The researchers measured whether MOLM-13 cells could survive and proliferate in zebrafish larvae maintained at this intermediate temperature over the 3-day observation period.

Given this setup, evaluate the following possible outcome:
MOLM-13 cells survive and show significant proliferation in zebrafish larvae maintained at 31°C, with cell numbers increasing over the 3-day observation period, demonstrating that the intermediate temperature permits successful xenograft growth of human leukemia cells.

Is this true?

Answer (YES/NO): NO